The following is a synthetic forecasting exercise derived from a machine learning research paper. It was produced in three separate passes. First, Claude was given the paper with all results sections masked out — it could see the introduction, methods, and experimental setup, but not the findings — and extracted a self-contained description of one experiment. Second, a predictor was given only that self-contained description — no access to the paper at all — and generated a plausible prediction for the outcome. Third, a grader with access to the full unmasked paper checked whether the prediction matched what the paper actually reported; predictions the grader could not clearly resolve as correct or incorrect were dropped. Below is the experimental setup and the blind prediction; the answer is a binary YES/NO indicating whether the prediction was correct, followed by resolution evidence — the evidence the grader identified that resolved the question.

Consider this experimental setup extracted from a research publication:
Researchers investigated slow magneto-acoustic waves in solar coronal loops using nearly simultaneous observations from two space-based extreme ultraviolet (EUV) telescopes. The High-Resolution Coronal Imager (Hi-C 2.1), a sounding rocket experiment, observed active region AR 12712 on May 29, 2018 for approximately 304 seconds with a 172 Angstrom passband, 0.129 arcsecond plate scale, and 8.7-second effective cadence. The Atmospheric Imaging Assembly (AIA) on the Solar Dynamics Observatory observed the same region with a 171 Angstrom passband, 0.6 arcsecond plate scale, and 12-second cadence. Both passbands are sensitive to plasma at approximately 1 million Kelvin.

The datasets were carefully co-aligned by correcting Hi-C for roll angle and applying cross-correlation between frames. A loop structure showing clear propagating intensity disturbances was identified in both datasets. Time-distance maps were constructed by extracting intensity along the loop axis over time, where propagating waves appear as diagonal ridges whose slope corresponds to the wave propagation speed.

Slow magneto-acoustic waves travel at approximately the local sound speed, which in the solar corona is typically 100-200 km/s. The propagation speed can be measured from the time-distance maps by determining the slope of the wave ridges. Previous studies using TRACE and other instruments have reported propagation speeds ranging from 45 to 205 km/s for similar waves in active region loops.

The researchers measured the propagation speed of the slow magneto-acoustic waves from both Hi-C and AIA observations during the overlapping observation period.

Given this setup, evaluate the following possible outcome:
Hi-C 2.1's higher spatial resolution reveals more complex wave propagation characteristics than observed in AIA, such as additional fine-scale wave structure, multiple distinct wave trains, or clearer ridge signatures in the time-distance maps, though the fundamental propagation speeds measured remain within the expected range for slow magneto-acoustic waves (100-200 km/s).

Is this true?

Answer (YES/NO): NO